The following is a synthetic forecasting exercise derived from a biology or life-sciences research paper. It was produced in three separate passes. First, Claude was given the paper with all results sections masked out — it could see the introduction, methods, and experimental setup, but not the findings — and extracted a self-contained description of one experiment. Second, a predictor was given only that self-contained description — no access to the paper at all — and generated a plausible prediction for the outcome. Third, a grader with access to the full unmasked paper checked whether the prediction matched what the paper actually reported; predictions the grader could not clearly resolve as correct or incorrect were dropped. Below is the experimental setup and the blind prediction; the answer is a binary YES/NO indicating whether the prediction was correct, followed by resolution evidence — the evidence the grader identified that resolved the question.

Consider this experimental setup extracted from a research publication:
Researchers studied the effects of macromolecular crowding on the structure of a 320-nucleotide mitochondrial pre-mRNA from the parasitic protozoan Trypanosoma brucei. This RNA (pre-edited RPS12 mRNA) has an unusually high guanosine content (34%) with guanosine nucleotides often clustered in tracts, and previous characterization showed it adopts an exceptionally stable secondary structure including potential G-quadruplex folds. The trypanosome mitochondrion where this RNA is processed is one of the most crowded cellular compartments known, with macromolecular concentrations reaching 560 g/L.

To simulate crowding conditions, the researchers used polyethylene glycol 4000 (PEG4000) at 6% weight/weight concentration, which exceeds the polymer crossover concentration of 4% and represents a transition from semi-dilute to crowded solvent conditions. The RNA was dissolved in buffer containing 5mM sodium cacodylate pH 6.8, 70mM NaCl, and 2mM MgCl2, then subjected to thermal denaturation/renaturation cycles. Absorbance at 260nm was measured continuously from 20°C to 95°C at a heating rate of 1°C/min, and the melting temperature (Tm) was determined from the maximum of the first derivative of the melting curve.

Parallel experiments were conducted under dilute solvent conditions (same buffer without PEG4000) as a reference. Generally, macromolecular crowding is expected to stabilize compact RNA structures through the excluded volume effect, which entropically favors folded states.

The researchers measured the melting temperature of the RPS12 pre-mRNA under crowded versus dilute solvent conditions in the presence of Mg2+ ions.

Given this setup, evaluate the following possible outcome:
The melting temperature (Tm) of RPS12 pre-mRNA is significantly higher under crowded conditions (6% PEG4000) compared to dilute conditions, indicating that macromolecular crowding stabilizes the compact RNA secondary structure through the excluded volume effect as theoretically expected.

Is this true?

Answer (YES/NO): NO